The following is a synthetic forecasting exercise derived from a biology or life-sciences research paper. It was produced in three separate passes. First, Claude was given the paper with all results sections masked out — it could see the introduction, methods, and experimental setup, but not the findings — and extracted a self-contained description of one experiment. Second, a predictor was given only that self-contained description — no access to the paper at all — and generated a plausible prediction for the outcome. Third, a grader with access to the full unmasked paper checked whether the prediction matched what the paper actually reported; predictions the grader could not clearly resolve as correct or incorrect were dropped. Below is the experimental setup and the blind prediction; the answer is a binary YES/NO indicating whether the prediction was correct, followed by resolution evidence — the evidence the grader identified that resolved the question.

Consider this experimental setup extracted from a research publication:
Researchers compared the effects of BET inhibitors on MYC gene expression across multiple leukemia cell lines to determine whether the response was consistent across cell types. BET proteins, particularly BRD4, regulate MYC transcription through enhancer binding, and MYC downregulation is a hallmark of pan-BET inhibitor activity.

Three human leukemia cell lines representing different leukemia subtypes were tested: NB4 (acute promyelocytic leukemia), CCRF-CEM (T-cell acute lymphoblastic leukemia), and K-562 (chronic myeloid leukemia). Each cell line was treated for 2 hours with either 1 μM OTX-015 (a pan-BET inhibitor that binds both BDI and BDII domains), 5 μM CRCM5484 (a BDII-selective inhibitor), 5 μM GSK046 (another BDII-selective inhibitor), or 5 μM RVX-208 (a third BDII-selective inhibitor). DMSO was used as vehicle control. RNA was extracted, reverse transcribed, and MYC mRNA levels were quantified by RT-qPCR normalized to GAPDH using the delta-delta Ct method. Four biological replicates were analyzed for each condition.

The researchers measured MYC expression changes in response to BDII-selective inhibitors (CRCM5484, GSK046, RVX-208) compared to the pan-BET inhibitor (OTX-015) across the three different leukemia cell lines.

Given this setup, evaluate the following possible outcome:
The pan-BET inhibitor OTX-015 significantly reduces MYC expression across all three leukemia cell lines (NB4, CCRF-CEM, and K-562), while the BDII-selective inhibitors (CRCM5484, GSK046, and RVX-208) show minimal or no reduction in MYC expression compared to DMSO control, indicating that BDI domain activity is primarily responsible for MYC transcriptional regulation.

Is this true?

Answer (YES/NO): NO